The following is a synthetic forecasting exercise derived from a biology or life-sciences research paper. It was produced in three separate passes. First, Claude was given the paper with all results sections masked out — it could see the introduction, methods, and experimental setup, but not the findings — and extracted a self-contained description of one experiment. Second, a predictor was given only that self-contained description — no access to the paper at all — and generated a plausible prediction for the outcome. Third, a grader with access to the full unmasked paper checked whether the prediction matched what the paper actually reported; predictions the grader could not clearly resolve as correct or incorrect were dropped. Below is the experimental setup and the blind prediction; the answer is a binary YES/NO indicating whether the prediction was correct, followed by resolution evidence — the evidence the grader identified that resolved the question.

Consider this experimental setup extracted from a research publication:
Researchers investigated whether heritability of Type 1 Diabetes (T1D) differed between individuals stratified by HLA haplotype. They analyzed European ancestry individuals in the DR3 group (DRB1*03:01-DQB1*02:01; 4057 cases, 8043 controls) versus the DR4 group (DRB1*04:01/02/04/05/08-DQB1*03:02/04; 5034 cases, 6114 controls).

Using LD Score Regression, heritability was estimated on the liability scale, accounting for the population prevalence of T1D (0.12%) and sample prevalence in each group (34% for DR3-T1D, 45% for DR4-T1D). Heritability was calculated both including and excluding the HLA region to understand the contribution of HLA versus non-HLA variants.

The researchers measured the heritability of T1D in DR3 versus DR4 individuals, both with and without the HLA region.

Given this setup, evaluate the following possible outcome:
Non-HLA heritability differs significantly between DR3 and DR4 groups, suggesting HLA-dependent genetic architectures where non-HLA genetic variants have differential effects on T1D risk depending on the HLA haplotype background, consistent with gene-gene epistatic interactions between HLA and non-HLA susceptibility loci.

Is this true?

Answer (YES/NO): NO